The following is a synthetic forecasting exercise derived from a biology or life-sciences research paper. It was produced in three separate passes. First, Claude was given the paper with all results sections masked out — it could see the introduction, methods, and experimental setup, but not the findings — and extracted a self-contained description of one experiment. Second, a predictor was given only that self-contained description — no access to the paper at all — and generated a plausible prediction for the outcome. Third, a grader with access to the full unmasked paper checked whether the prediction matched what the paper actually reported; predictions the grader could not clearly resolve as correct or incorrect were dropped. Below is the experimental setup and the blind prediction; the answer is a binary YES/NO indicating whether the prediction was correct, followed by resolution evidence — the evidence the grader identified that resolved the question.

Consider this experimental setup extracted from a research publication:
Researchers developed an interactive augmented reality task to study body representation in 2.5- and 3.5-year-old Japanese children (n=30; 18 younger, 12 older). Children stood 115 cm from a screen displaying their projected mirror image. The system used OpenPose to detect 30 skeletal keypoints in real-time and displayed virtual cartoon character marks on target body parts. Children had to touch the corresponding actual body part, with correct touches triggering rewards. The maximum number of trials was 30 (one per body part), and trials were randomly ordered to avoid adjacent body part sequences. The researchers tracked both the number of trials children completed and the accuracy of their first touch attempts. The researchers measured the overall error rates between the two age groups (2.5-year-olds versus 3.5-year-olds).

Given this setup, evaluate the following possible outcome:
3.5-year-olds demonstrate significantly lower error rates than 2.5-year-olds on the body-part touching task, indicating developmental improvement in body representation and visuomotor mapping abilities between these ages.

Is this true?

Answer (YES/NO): NO